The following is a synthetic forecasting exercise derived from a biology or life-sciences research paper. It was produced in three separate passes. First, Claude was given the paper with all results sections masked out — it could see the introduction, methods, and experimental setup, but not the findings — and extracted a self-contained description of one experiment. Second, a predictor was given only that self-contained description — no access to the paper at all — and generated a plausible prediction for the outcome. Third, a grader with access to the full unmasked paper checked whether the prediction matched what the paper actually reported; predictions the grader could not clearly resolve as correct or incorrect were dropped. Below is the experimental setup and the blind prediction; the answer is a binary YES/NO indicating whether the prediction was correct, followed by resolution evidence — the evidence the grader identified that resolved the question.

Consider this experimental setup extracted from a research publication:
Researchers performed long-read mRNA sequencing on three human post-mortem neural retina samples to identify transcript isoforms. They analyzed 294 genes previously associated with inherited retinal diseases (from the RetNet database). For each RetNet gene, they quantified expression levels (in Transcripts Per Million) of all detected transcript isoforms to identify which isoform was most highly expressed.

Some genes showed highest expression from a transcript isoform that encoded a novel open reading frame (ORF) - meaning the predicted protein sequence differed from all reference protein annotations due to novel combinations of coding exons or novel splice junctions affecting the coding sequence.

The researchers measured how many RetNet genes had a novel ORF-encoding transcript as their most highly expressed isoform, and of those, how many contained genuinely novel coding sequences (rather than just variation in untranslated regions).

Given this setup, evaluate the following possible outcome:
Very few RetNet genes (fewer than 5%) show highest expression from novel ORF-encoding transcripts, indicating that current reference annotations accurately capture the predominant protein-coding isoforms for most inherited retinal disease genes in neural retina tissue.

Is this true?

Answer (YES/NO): NO